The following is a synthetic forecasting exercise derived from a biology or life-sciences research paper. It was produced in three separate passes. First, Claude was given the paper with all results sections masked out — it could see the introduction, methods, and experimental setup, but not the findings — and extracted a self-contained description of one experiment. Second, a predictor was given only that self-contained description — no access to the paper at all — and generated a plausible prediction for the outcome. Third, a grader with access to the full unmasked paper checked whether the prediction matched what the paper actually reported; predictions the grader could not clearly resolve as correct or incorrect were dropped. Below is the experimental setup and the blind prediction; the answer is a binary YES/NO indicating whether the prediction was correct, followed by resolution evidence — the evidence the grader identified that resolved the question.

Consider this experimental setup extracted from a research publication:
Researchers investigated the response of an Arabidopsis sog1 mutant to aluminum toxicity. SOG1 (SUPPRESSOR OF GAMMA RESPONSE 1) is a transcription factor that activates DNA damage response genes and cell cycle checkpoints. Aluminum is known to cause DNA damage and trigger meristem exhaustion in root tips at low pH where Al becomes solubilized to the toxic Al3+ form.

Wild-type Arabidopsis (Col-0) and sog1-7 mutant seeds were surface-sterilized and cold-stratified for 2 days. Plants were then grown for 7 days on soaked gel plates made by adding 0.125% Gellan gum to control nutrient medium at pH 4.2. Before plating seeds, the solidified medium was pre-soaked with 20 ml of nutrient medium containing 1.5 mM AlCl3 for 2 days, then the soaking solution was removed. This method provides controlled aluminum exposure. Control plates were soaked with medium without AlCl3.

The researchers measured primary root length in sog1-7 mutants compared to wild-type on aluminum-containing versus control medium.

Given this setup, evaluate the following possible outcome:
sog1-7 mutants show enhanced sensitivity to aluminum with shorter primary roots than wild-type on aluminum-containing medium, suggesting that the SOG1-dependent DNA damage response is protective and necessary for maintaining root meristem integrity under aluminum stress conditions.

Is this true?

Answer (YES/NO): NO